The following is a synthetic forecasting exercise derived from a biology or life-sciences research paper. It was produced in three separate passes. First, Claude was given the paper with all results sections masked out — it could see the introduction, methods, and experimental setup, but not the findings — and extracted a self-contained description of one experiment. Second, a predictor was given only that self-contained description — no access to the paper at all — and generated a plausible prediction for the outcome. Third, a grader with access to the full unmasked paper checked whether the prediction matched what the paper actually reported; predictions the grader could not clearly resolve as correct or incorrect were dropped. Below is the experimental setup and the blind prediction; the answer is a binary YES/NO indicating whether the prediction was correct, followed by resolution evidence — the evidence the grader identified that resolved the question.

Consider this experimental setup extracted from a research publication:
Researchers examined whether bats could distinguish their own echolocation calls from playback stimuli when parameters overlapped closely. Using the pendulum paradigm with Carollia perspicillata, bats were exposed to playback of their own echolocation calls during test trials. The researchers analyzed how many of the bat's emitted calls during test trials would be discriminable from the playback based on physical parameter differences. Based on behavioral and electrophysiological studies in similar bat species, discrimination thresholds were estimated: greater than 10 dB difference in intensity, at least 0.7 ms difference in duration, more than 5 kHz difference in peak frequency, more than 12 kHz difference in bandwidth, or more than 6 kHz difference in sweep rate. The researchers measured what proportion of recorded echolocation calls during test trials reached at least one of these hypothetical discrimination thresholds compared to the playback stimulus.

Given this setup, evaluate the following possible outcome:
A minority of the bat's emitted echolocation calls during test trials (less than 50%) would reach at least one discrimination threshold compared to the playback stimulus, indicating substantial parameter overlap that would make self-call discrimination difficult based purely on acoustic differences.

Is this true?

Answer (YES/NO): NO